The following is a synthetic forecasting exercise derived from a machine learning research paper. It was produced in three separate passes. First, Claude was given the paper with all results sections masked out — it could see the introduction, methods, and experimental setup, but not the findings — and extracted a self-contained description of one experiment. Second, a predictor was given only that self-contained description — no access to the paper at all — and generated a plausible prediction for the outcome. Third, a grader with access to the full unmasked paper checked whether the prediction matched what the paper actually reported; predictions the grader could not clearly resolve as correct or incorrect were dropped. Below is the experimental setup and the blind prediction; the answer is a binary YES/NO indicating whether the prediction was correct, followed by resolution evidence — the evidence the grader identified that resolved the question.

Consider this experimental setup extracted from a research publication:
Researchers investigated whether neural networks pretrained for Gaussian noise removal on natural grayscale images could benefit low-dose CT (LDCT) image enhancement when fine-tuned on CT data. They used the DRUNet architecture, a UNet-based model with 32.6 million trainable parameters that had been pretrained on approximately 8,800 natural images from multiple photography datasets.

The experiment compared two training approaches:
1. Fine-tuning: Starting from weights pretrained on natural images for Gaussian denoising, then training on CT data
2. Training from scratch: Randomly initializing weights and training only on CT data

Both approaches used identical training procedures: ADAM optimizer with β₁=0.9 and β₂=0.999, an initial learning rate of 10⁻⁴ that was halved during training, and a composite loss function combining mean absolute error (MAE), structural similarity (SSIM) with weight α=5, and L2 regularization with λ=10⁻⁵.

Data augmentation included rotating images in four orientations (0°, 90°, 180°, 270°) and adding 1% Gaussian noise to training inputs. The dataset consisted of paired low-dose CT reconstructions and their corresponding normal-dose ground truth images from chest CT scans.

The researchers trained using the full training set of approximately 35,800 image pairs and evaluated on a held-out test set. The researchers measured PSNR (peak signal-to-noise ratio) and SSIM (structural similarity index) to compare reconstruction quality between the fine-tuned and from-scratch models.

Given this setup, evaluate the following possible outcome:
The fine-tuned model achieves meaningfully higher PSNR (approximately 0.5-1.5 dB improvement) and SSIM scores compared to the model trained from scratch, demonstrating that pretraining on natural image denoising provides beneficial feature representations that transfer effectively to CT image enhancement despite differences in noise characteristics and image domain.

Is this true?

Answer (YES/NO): NO